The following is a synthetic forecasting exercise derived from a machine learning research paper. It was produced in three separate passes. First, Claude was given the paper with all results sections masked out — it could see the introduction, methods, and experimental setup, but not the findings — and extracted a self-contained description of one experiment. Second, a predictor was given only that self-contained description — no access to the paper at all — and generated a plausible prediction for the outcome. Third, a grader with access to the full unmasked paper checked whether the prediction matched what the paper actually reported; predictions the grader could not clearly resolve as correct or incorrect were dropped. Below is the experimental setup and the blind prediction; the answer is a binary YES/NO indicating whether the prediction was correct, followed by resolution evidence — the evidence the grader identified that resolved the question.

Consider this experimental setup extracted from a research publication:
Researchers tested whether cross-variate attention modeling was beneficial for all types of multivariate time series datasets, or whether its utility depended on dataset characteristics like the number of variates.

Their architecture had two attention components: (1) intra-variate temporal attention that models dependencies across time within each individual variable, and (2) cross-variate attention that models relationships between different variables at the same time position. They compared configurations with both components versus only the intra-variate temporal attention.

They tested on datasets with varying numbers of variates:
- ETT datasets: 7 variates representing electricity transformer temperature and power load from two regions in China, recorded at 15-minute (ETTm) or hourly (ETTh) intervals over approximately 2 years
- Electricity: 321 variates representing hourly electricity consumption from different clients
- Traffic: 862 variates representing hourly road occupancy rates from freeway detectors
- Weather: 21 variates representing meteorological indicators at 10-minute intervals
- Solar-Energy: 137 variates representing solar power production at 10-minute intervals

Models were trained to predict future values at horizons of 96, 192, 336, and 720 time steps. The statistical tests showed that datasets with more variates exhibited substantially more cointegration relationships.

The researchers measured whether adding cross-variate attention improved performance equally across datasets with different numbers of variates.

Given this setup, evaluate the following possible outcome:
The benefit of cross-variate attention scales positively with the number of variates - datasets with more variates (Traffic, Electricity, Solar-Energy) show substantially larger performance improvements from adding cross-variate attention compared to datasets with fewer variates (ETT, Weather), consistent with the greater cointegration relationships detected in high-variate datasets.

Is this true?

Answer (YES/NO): YES